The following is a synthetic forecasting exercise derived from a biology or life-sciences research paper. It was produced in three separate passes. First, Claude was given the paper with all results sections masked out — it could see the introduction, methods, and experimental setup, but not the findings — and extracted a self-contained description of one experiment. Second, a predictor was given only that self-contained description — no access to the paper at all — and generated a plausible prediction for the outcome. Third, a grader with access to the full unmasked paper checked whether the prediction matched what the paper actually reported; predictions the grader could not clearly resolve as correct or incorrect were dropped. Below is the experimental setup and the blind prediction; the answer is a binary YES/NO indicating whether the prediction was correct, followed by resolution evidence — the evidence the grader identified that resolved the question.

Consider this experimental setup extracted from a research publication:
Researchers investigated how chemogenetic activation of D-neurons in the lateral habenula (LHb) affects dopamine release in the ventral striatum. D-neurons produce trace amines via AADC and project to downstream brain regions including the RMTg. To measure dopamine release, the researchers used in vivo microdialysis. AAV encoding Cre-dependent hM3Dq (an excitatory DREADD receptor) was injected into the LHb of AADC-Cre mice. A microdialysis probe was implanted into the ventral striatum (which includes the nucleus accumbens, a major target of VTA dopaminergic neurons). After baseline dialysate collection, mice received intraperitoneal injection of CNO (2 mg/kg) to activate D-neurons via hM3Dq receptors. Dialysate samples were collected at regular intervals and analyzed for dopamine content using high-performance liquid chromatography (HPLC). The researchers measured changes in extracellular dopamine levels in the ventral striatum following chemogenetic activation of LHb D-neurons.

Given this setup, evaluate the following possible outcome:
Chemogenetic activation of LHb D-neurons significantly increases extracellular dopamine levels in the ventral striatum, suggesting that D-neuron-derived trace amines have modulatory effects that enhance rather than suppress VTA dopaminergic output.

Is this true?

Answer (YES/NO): YES